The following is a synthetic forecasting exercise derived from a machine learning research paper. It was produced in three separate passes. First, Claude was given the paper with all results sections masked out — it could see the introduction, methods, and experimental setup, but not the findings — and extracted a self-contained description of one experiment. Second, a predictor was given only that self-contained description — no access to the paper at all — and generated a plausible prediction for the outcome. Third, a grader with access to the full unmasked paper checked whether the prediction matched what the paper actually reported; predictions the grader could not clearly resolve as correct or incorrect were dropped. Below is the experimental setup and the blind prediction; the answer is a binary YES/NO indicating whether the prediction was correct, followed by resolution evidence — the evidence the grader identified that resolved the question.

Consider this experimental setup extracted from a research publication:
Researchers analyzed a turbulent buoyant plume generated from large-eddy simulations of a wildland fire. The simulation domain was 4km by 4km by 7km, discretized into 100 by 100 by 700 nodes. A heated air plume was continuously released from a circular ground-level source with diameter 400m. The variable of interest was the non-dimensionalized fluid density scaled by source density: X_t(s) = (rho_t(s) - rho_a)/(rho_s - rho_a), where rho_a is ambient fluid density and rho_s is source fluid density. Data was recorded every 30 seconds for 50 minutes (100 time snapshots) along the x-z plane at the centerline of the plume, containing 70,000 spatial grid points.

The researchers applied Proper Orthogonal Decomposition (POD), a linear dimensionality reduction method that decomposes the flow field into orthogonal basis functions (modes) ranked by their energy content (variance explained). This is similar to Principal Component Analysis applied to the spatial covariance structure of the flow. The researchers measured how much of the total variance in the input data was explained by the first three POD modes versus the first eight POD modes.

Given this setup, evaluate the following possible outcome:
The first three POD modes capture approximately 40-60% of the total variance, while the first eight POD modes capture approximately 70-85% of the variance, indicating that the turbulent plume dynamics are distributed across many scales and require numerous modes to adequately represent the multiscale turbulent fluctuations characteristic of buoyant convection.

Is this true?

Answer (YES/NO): NO